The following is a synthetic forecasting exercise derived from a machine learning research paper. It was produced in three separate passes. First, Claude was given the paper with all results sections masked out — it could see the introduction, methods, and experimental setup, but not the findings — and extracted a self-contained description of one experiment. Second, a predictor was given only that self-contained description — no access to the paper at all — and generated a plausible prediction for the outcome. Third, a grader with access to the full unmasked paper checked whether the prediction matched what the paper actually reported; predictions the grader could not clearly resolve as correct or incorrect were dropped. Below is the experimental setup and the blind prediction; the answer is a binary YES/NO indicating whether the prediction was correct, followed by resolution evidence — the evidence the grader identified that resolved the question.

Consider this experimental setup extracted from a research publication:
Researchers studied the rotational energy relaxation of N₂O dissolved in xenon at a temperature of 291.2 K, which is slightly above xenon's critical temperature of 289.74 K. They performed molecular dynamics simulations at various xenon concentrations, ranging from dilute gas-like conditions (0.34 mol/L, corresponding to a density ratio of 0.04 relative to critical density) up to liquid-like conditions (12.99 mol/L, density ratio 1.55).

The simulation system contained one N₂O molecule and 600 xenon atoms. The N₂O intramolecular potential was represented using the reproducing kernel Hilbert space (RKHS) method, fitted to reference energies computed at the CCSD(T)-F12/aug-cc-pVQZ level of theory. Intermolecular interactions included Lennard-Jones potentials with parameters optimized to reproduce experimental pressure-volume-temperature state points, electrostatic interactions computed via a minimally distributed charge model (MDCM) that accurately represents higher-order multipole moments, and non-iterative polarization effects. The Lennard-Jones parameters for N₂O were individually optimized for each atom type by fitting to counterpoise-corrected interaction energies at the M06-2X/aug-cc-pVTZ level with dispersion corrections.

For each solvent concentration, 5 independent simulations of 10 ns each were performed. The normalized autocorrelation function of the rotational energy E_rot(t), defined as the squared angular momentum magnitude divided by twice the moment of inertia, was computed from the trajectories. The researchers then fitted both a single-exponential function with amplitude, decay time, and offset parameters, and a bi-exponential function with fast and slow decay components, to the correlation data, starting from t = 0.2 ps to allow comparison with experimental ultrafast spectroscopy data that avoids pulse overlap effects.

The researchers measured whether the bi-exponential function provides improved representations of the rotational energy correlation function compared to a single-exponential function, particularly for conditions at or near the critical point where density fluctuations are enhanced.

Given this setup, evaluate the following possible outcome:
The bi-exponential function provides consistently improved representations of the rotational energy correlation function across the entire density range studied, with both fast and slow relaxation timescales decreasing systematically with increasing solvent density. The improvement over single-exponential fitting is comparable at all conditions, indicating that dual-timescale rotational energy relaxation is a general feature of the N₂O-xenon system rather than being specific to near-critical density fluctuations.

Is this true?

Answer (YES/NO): NO